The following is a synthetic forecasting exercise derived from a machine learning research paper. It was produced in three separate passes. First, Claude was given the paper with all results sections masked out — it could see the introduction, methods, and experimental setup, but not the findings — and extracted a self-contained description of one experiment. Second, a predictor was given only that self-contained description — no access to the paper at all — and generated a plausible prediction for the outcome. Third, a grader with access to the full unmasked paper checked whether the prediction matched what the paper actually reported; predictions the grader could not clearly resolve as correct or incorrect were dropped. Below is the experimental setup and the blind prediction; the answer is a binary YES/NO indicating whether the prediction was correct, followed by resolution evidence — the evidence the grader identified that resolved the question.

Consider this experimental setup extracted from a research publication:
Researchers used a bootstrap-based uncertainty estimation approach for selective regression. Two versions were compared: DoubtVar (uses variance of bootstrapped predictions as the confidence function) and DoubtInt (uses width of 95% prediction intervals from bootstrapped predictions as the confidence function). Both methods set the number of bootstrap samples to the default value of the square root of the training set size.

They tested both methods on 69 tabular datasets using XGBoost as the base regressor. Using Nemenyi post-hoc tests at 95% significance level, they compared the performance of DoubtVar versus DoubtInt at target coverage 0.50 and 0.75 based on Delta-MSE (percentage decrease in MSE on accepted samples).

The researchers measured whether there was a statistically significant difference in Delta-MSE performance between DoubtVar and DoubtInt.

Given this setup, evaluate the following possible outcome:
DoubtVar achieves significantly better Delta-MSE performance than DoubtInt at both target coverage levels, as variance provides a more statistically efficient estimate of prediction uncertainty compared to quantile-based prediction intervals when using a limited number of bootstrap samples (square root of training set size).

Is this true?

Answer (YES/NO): NO